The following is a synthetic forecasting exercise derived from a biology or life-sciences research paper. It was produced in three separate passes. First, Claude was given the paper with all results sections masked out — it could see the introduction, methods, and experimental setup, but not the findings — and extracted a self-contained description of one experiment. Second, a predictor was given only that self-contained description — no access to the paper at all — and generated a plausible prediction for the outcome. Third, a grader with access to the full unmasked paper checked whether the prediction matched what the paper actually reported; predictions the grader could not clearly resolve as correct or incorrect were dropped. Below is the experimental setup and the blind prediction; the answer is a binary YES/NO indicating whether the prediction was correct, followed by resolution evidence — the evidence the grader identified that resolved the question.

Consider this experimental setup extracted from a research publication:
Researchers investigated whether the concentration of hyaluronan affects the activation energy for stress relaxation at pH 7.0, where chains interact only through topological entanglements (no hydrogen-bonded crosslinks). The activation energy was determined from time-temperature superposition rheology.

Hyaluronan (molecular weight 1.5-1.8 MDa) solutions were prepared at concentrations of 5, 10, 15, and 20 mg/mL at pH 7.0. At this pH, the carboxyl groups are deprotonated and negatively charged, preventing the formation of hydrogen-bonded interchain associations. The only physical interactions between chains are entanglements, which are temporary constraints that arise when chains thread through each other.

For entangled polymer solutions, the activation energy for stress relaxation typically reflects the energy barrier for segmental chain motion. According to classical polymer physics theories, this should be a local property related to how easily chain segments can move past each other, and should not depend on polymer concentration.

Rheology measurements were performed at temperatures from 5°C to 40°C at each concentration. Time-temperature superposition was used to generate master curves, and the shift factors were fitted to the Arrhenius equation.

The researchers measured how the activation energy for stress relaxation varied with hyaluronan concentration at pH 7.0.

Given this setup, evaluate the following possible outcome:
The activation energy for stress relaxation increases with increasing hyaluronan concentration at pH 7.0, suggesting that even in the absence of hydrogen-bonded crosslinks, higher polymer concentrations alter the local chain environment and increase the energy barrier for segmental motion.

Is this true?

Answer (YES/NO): NO